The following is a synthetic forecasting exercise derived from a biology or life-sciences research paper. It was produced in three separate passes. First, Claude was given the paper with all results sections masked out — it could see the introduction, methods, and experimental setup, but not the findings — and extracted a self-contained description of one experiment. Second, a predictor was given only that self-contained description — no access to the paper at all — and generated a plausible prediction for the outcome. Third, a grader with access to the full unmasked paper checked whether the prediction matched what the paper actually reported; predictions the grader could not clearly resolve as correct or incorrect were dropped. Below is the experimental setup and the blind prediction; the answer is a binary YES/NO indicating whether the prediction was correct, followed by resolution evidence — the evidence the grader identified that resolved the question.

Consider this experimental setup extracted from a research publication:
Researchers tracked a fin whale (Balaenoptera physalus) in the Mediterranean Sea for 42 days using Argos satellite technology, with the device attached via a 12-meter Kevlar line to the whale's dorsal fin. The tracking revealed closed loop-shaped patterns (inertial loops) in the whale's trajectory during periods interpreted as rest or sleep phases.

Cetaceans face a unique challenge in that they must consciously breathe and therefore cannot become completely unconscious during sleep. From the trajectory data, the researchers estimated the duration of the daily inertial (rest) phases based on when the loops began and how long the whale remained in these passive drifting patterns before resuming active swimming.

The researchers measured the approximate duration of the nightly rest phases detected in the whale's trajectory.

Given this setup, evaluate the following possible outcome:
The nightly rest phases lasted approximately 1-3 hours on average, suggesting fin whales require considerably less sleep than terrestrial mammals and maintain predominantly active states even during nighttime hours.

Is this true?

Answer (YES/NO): NO